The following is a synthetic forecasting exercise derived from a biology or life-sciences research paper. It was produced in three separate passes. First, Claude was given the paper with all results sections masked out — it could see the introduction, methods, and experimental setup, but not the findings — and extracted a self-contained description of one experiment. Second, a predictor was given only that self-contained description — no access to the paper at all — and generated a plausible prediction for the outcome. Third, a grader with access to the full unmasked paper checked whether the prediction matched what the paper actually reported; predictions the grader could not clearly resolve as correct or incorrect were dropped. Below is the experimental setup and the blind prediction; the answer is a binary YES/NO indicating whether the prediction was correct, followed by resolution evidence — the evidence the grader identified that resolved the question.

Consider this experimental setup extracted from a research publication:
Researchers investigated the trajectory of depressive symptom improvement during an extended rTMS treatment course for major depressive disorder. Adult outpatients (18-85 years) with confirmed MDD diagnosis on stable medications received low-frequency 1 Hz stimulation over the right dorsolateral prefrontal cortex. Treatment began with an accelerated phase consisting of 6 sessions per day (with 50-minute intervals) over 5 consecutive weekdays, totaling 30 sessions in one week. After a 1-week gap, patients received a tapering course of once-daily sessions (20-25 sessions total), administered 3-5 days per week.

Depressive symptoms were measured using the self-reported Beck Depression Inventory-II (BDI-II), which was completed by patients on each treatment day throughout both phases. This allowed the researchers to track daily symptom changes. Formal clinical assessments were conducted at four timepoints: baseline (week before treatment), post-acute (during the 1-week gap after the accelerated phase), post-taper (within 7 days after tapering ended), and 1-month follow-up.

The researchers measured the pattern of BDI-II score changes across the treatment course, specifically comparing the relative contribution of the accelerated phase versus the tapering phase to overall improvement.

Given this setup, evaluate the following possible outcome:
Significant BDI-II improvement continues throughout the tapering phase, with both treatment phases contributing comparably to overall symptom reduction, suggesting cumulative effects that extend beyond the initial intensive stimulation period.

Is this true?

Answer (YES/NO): NO